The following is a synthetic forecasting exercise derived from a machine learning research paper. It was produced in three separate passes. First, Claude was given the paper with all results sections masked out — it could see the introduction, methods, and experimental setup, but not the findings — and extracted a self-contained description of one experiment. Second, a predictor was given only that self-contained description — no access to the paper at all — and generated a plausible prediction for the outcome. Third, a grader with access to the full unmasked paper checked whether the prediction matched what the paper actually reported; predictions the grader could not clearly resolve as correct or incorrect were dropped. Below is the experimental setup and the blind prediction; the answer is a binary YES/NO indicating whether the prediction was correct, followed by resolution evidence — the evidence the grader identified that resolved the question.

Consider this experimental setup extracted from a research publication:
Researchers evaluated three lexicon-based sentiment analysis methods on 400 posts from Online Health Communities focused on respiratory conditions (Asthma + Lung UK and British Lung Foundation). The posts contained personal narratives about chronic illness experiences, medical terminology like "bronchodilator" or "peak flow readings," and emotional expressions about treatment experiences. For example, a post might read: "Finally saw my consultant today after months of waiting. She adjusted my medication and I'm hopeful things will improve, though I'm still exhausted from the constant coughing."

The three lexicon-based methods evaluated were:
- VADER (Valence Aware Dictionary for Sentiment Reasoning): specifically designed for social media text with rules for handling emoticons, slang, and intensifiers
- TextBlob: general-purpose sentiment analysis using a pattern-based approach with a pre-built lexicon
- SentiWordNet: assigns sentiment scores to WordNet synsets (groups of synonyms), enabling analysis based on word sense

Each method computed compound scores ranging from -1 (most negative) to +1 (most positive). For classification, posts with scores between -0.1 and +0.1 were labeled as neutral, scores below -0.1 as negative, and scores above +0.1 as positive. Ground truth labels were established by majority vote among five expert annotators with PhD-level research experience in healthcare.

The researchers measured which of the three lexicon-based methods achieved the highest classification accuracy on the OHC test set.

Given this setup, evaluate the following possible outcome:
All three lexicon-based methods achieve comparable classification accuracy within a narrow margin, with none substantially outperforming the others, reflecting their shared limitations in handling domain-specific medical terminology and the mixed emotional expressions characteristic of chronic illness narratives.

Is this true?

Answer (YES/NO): NO